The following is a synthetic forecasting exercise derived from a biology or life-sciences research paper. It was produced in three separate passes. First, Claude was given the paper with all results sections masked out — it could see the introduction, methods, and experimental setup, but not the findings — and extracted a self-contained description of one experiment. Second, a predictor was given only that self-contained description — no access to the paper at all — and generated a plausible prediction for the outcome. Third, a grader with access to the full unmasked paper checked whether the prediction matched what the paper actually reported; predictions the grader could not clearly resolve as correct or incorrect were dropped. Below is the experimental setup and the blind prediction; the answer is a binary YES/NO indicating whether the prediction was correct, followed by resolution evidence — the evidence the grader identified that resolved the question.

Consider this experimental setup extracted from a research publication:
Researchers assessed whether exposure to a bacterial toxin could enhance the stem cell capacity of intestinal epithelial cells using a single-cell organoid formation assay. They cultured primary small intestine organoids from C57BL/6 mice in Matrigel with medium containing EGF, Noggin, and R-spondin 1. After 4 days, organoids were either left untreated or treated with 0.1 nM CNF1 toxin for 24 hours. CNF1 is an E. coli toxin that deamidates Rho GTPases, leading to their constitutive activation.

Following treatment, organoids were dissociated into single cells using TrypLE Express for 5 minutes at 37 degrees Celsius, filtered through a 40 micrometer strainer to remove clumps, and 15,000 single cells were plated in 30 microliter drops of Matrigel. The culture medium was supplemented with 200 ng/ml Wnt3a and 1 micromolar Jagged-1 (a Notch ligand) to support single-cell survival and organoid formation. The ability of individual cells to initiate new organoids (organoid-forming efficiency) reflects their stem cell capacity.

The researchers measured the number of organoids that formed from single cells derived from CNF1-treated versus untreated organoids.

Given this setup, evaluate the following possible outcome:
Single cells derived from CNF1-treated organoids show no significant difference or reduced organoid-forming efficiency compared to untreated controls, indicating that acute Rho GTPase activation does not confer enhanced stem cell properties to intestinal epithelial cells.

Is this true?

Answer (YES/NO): NO